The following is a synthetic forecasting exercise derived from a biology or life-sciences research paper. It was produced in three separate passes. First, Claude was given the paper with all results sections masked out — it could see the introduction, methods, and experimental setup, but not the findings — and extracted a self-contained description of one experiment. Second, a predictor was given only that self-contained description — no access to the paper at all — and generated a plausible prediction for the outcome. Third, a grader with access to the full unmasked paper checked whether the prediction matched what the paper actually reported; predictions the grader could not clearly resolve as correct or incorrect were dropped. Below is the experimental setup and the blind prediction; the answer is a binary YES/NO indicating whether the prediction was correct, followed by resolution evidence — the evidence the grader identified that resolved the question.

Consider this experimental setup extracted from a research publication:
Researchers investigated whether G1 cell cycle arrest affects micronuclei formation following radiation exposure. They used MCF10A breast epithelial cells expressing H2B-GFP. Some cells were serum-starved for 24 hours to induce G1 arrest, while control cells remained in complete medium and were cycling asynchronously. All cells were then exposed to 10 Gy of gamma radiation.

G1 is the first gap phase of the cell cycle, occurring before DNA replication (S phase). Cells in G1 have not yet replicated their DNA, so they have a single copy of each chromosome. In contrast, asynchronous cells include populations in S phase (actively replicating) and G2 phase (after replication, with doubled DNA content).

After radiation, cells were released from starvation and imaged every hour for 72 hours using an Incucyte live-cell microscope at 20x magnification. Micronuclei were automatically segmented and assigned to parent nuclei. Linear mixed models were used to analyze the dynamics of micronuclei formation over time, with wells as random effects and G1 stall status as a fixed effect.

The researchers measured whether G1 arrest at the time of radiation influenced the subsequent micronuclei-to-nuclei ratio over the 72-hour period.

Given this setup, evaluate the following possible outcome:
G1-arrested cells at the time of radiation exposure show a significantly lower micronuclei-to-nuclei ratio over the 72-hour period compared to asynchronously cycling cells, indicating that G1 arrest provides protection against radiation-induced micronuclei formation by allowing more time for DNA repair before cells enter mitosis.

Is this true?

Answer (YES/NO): NO